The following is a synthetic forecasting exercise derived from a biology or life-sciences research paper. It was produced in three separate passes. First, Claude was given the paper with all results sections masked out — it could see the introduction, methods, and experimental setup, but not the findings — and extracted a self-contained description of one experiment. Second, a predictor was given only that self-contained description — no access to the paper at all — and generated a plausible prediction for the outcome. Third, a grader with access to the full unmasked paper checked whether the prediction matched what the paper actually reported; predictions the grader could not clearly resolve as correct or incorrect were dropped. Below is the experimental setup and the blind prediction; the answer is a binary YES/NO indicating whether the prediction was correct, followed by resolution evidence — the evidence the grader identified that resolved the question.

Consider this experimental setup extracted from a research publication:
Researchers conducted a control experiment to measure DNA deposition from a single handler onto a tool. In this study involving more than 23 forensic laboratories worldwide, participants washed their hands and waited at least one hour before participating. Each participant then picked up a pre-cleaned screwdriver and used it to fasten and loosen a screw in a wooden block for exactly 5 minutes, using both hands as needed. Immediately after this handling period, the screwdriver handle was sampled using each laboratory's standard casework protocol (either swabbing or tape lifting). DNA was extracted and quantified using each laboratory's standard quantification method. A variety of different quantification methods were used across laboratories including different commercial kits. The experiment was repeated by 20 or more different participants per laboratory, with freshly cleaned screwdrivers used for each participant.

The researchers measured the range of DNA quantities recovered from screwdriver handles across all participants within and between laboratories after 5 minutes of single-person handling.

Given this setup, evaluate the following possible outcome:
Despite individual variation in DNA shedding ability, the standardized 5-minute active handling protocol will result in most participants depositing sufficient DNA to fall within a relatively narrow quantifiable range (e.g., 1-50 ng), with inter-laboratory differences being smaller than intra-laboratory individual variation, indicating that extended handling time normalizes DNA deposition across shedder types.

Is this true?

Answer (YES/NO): NO